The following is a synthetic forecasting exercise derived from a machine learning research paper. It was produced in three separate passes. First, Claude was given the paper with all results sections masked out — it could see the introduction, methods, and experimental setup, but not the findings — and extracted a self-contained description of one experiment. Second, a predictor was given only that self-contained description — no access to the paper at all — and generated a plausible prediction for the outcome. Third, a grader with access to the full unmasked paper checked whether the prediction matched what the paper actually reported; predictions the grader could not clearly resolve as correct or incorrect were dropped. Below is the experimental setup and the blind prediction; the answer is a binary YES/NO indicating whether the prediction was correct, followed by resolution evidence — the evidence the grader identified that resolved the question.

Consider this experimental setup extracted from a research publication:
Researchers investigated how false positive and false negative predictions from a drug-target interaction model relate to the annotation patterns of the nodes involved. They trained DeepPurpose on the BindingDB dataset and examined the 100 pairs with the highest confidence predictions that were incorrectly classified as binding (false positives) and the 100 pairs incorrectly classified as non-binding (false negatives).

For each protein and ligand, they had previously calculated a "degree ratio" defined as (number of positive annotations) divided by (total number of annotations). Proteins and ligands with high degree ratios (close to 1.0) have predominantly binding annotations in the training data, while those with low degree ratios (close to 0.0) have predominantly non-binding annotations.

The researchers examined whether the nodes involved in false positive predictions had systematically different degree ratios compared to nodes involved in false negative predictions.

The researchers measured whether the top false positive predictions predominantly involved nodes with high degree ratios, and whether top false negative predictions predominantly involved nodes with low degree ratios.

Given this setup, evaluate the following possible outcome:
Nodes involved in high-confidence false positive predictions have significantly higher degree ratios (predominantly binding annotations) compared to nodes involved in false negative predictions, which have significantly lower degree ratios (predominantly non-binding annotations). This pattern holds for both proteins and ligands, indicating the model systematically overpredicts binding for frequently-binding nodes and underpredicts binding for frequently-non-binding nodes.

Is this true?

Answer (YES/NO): NO